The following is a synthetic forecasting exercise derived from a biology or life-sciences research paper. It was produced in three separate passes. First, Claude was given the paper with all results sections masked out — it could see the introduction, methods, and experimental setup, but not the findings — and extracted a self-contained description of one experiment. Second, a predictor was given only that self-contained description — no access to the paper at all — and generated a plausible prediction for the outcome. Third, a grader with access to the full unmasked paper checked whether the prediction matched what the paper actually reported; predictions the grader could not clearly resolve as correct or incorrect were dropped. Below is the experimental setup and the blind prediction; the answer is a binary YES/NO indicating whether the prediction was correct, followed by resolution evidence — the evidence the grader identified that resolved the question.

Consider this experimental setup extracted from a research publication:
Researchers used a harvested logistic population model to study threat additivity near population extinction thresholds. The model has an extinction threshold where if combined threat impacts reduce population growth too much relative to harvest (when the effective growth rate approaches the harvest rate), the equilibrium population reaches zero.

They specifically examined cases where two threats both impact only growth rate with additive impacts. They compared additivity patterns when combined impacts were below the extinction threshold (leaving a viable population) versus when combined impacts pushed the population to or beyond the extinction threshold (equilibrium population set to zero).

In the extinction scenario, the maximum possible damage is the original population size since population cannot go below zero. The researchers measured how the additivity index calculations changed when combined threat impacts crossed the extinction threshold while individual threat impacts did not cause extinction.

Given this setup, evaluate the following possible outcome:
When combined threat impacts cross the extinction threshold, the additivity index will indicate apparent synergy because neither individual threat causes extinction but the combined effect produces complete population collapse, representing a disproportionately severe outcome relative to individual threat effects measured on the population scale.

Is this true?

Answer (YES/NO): NO